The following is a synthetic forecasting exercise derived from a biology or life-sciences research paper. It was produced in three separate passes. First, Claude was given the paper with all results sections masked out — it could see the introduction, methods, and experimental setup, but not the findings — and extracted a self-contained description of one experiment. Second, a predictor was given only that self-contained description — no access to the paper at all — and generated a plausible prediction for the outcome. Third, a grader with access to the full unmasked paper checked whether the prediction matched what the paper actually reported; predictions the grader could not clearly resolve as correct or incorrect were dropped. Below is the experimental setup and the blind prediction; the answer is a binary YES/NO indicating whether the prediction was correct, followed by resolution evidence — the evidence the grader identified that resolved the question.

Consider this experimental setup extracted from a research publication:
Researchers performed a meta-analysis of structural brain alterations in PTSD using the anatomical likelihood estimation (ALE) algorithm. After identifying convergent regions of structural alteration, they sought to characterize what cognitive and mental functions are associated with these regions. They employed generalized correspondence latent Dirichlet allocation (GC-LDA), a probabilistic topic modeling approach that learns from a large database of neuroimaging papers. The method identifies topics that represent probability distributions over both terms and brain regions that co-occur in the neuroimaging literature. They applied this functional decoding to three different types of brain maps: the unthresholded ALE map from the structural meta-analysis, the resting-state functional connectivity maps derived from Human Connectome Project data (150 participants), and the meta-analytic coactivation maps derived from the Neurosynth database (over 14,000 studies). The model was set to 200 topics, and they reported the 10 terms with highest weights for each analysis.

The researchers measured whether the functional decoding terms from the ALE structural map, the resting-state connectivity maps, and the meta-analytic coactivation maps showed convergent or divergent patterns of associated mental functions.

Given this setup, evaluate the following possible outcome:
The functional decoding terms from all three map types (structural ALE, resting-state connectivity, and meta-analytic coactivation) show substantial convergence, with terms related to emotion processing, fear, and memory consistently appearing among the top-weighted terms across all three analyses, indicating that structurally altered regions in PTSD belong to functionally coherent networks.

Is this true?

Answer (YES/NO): NO